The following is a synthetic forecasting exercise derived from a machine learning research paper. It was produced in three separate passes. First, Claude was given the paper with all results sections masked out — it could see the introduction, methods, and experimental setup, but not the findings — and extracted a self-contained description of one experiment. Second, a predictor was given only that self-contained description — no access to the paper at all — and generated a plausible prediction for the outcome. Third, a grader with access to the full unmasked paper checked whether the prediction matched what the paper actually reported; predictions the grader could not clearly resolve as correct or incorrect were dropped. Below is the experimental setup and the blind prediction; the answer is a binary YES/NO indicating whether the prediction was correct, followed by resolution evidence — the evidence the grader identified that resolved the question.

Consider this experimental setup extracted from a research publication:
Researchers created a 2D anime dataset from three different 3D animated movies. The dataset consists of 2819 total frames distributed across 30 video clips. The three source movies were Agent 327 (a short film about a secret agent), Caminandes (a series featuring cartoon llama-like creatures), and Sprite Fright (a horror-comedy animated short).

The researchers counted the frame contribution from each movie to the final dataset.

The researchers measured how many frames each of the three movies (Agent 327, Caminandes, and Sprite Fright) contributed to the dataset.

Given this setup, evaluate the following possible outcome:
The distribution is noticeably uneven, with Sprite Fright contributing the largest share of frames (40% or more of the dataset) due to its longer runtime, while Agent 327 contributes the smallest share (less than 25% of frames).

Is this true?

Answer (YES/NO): NO